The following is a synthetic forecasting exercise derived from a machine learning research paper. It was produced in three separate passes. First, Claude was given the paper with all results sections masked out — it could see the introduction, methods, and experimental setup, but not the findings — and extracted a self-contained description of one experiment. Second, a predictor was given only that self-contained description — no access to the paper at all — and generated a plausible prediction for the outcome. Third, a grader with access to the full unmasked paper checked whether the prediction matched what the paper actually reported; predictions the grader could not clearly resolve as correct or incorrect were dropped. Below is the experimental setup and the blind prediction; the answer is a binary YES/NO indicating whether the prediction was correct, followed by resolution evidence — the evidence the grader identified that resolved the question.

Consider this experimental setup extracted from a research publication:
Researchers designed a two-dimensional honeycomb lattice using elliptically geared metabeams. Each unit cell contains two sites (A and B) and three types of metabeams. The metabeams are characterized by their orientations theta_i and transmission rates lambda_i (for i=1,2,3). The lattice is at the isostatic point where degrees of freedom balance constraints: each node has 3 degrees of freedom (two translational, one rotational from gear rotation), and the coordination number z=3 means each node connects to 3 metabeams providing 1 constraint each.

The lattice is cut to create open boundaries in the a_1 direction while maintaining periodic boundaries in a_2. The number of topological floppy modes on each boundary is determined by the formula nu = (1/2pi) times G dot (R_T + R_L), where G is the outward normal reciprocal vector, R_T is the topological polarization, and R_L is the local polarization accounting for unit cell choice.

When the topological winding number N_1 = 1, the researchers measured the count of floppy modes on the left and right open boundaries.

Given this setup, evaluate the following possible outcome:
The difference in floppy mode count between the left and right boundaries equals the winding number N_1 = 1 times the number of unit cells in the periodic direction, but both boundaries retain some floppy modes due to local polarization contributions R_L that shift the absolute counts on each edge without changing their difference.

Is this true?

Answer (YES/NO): NO